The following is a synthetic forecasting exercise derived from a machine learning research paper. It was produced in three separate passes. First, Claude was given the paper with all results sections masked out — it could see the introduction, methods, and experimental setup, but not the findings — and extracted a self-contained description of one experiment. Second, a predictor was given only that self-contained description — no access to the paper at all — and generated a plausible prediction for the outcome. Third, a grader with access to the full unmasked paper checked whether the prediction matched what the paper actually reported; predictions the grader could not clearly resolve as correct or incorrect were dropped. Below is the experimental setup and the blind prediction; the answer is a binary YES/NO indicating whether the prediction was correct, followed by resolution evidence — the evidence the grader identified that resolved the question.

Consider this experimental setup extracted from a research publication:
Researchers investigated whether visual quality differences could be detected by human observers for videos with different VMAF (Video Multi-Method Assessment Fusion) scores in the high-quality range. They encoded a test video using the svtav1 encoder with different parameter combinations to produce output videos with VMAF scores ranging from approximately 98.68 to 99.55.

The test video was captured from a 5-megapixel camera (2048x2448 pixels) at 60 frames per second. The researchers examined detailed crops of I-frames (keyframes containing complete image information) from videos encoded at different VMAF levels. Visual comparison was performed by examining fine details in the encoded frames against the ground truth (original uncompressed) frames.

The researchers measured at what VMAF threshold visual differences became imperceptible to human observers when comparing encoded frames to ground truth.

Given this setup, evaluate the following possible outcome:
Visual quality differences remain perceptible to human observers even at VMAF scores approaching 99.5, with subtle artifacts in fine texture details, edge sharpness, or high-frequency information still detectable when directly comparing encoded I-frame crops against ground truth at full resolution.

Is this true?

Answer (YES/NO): YES